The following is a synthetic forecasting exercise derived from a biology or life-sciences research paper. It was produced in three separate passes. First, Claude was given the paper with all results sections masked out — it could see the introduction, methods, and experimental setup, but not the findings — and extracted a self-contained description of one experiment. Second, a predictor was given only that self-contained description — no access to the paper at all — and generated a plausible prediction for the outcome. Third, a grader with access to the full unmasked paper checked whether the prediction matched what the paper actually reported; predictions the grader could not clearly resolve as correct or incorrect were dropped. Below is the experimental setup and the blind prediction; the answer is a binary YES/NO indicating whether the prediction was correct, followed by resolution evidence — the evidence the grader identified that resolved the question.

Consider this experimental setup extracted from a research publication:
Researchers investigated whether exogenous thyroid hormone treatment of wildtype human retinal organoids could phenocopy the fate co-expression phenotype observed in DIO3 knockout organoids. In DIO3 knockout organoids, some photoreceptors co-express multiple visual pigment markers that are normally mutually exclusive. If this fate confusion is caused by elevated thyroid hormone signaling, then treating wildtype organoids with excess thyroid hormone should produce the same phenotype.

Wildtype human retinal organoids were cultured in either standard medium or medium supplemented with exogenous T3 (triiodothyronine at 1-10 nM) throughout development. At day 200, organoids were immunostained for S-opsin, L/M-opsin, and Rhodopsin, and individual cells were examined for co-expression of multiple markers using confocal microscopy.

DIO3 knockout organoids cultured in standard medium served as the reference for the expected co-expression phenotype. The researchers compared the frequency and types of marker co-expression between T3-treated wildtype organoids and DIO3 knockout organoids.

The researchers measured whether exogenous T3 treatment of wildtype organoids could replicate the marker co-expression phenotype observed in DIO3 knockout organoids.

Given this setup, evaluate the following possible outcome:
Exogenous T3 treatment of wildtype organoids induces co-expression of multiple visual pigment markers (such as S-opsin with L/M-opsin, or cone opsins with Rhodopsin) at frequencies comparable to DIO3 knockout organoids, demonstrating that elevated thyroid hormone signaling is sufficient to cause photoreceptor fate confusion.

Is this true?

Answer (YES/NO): NO